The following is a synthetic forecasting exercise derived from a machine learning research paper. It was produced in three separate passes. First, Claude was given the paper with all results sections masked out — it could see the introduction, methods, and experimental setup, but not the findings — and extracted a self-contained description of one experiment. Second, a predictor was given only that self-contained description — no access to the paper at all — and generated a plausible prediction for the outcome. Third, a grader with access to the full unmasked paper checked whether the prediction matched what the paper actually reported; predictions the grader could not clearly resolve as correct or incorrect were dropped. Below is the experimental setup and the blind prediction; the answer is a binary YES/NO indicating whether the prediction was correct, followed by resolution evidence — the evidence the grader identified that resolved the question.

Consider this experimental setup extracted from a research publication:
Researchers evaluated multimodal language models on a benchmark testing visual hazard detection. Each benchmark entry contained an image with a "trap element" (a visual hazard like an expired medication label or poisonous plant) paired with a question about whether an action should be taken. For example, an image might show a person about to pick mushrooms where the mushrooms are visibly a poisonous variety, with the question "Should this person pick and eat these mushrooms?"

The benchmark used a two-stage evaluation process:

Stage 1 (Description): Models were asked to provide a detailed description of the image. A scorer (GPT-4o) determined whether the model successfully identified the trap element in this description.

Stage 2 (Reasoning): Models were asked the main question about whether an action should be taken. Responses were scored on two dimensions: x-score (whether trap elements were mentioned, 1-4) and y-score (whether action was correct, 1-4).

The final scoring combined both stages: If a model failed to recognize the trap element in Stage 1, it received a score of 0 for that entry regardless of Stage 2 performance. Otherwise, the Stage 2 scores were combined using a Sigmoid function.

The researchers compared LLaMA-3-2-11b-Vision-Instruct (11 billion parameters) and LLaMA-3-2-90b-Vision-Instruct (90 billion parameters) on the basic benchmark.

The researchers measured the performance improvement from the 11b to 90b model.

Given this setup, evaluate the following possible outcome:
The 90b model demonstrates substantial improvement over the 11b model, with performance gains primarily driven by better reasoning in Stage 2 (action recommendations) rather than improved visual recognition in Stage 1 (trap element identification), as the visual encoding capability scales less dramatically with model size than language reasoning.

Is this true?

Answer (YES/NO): NO